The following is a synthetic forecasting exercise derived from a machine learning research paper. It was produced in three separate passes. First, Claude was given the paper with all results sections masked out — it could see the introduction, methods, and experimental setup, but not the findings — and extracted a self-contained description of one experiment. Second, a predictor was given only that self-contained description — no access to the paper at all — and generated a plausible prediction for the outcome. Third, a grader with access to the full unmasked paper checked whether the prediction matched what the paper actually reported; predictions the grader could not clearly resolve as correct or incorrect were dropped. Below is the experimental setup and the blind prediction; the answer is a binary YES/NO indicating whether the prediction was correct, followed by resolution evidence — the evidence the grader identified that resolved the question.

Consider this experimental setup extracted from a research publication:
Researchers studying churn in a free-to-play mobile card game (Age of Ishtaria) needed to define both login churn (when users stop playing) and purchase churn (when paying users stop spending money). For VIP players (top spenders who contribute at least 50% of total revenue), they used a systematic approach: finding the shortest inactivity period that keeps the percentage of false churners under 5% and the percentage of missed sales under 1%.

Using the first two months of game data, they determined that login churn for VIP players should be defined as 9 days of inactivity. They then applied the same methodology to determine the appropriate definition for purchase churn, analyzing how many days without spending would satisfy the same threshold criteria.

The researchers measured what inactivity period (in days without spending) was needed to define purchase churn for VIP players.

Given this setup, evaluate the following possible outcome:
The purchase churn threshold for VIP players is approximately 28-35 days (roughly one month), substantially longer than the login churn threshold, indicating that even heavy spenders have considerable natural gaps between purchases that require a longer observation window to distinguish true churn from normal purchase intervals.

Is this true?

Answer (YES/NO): NO